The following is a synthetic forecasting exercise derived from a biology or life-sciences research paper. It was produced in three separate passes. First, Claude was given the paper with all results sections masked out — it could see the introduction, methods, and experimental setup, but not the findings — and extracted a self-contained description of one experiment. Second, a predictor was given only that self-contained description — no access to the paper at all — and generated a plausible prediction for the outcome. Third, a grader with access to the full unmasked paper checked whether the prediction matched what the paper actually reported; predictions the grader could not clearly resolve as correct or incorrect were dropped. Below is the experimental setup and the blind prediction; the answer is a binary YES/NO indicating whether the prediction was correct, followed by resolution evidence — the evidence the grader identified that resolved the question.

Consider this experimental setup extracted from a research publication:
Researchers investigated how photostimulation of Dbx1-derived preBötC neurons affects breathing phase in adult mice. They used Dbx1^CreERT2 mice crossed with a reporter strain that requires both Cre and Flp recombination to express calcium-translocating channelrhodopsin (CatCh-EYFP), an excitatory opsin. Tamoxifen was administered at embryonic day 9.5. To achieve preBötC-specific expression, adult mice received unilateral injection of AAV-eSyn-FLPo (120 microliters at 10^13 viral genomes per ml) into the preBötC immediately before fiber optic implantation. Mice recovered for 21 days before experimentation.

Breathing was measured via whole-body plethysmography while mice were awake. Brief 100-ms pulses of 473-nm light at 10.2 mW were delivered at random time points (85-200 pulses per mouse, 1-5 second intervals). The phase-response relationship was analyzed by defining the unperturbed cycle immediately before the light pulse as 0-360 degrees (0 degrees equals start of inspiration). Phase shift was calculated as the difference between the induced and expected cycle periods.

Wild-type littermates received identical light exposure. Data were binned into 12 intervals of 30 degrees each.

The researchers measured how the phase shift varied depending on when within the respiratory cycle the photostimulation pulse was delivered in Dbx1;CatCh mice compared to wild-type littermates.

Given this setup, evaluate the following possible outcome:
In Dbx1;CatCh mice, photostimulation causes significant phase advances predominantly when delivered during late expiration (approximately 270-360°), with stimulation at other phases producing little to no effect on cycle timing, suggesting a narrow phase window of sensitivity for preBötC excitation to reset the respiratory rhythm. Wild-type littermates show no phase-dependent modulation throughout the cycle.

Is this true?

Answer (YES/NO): NO